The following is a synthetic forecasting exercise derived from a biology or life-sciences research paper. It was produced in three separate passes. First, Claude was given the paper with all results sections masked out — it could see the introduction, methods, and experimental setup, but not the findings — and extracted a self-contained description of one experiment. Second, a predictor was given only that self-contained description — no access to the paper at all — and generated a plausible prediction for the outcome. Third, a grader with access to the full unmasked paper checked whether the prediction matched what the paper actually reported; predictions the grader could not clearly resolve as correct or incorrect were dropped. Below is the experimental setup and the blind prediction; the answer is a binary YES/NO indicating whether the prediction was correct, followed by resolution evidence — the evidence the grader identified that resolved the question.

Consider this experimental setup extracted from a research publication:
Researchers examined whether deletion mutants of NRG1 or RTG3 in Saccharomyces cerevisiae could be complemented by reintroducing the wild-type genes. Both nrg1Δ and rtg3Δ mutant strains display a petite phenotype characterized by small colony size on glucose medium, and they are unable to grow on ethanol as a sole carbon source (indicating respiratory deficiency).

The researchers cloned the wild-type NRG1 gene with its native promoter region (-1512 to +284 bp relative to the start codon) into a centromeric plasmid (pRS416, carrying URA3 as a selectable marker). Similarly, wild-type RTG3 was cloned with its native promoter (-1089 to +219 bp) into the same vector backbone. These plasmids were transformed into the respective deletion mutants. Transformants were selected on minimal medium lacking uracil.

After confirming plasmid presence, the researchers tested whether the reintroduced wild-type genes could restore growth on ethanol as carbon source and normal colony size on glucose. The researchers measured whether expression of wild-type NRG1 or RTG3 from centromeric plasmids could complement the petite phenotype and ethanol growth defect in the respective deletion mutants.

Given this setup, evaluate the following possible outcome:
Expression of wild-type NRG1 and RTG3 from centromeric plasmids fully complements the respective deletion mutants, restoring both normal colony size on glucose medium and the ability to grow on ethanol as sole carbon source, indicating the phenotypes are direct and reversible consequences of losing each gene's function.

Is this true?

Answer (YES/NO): NO